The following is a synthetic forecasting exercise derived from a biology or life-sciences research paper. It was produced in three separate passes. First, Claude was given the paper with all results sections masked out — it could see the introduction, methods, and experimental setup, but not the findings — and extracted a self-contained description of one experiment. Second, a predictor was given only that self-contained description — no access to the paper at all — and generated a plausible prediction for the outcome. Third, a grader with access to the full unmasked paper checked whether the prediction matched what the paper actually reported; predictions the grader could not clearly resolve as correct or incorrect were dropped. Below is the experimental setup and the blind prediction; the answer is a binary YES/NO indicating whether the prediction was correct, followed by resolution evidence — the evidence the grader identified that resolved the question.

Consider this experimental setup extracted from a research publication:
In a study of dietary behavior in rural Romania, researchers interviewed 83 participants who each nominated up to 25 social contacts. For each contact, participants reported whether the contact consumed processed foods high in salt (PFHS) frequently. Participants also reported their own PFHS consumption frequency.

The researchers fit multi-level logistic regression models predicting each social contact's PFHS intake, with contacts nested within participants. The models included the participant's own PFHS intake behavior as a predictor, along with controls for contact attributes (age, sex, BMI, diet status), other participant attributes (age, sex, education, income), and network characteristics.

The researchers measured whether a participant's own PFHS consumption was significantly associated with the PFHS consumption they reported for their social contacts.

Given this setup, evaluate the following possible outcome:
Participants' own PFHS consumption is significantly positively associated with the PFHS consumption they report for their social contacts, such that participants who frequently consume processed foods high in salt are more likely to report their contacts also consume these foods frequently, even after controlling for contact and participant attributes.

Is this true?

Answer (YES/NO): YES